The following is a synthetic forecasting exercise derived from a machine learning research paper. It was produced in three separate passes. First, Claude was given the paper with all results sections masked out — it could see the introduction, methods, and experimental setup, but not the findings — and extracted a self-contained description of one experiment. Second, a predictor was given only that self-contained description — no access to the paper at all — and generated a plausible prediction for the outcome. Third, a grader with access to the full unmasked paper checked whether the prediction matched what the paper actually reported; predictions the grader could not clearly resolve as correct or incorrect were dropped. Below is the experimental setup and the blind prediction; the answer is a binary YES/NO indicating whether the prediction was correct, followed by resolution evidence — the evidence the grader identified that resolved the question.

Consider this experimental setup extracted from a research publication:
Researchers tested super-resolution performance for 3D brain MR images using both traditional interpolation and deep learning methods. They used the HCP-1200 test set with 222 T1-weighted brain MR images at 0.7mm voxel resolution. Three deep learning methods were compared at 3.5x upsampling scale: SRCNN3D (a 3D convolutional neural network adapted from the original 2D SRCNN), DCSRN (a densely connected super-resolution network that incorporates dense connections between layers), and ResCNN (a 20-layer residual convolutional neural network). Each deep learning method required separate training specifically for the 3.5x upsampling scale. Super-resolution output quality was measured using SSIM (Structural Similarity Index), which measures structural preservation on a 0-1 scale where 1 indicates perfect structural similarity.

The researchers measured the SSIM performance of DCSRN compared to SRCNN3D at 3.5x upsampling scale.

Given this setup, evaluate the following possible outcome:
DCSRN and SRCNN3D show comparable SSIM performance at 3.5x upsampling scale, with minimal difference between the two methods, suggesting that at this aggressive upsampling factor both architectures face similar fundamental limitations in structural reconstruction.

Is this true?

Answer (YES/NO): NO